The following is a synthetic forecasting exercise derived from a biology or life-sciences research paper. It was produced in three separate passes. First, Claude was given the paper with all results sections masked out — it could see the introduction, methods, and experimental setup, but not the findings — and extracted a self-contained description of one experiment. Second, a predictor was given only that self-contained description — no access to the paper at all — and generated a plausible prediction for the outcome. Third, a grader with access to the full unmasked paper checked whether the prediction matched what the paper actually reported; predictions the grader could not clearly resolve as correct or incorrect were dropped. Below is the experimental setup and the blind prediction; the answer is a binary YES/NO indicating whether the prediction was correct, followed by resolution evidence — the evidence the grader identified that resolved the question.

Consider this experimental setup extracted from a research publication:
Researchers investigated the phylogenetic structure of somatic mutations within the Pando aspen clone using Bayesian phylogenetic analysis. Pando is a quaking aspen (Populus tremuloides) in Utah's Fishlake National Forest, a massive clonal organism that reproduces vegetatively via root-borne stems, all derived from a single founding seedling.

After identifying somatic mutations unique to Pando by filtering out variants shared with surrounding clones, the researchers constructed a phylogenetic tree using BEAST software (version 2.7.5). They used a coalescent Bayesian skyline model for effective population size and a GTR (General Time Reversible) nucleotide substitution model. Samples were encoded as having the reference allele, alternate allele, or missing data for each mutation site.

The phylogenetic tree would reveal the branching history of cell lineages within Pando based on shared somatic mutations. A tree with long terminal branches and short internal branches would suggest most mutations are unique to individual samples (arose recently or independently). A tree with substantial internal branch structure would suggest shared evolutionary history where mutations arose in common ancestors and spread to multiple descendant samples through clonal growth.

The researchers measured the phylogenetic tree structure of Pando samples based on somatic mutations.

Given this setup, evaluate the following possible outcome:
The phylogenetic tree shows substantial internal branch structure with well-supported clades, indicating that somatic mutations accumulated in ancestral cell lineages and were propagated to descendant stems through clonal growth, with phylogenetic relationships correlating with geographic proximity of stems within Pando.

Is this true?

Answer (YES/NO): NO